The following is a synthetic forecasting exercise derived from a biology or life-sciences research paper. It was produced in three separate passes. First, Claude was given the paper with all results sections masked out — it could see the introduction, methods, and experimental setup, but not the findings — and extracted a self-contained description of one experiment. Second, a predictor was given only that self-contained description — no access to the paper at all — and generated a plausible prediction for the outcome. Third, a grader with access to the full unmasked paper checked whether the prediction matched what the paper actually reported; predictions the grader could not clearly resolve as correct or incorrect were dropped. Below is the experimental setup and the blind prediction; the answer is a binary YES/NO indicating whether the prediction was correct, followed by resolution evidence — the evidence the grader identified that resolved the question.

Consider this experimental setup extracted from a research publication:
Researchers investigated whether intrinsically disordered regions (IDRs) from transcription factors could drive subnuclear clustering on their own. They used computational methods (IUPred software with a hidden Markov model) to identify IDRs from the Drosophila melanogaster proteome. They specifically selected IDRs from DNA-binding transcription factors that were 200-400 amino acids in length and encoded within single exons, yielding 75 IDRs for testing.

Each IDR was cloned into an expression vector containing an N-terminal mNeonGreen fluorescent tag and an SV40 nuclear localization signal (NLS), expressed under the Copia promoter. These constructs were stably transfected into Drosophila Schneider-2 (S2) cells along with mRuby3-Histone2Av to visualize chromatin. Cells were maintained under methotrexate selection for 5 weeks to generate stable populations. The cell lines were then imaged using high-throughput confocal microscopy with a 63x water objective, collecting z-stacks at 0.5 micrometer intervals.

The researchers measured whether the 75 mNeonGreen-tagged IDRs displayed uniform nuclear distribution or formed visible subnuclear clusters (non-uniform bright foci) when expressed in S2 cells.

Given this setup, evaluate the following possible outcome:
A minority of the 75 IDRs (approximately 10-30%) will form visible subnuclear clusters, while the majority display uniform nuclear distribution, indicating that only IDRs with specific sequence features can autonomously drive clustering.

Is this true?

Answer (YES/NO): NO